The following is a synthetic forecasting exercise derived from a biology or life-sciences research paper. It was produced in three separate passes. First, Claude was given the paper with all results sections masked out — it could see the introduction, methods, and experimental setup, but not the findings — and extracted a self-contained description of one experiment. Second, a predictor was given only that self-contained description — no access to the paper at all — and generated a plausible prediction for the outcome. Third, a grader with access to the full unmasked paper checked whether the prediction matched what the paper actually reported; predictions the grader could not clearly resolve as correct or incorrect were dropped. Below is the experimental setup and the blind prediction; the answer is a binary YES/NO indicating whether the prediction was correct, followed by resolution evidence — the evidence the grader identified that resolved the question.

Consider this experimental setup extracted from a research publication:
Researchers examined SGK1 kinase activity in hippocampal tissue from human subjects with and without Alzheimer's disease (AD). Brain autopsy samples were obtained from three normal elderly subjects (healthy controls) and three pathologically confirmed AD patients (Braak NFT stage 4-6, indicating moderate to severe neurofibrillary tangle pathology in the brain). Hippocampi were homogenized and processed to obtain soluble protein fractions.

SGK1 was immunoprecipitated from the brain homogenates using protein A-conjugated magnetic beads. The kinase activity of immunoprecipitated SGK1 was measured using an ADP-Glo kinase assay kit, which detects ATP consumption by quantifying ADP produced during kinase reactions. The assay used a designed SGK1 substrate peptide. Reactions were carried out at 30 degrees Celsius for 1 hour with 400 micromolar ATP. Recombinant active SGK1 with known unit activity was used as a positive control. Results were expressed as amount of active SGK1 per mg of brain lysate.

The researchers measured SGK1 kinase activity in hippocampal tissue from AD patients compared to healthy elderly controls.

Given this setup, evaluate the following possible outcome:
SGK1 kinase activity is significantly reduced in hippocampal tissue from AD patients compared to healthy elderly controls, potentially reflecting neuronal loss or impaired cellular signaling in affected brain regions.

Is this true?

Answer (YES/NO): NO